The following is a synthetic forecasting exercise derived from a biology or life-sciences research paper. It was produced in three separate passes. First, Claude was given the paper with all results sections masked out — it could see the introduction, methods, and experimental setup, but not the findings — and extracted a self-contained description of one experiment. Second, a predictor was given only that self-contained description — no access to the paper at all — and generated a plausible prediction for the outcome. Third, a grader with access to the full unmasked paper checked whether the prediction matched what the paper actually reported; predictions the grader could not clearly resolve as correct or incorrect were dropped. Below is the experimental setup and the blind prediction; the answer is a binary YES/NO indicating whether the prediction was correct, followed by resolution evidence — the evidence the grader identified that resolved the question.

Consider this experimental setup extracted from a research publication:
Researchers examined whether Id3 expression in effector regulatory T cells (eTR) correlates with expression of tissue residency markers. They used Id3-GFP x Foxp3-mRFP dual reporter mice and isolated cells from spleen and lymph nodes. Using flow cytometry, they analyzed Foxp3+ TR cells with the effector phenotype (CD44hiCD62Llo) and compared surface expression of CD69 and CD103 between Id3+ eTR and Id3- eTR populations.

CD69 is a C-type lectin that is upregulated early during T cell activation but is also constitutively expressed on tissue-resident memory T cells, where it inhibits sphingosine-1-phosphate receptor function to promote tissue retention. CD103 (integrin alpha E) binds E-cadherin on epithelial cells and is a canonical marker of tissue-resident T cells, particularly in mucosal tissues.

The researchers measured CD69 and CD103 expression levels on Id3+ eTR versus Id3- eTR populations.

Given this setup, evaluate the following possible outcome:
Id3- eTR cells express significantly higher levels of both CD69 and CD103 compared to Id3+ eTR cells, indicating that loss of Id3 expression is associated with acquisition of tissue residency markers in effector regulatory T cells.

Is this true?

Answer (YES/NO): YES